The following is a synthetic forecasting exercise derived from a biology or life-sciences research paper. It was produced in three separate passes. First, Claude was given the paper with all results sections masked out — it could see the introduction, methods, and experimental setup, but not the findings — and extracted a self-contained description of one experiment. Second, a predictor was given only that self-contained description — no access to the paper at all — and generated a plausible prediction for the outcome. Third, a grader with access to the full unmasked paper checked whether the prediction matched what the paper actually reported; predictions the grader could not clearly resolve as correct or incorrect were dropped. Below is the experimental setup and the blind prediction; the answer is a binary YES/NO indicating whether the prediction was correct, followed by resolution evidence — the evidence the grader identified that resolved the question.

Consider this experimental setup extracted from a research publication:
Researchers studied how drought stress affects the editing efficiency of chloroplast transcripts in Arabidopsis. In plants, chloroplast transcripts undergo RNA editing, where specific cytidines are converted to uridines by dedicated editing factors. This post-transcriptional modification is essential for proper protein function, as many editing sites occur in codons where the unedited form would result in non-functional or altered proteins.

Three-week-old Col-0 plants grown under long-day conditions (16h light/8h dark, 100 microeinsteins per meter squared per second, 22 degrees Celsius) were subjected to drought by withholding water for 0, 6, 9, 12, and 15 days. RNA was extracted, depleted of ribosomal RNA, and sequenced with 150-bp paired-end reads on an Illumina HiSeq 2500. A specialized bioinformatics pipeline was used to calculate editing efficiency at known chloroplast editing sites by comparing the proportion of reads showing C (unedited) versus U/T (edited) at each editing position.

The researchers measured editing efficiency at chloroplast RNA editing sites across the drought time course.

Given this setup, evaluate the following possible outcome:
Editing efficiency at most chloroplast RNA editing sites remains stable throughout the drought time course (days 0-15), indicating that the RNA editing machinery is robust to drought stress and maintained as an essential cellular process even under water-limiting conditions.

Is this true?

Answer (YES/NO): NO